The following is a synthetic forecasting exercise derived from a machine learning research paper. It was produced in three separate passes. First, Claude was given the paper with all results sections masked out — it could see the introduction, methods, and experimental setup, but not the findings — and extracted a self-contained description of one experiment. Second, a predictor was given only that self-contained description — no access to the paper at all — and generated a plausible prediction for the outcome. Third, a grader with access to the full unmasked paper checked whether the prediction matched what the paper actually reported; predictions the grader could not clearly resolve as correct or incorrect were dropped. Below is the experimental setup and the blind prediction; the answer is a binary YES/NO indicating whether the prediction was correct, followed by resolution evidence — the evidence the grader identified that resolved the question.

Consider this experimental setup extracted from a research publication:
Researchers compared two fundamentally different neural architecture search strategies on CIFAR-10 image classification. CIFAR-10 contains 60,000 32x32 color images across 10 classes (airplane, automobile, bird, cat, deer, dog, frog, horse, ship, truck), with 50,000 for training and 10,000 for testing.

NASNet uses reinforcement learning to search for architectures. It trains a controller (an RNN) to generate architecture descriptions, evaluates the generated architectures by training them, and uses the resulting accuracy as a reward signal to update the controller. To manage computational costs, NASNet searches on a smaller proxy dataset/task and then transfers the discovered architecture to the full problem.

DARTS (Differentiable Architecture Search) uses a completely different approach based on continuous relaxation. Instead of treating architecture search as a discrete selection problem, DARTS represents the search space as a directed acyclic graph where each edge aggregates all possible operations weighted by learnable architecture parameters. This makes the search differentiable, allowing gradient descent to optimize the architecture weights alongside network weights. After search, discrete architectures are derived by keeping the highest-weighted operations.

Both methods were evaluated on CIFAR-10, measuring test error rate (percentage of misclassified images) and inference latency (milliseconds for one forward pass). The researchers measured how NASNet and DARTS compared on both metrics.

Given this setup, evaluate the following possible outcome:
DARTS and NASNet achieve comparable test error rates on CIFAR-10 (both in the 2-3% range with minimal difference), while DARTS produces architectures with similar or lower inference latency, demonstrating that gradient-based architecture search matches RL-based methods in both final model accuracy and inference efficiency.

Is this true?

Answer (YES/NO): NO